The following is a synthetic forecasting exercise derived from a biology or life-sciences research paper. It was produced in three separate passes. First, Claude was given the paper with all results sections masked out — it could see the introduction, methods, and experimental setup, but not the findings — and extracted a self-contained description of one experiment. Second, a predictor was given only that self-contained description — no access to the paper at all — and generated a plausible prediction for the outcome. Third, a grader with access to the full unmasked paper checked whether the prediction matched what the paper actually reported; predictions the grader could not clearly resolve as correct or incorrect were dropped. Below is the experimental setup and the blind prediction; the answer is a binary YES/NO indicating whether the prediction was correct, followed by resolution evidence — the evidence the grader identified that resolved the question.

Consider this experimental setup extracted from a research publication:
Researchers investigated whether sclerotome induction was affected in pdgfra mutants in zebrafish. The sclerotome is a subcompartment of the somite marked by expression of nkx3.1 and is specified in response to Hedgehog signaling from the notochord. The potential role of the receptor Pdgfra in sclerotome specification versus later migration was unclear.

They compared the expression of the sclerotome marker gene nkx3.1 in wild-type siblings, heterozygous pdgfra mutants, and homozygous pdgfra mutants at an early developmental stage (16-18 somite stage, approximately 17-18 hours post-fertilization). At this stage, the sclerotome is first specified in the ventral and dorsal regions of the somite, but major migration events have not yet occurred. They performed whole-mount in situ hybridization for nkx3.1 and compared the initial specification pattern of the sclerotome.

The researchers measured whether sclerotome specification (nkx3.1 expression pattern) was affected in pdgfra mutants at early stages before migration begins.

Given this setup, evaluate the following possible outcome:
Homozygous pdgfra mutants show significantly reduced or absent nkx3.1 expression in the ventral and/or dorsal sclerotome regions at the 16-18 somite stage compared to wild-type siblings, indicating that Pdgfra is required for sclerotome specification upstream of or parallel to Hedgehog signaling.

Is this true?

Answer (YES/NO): NO